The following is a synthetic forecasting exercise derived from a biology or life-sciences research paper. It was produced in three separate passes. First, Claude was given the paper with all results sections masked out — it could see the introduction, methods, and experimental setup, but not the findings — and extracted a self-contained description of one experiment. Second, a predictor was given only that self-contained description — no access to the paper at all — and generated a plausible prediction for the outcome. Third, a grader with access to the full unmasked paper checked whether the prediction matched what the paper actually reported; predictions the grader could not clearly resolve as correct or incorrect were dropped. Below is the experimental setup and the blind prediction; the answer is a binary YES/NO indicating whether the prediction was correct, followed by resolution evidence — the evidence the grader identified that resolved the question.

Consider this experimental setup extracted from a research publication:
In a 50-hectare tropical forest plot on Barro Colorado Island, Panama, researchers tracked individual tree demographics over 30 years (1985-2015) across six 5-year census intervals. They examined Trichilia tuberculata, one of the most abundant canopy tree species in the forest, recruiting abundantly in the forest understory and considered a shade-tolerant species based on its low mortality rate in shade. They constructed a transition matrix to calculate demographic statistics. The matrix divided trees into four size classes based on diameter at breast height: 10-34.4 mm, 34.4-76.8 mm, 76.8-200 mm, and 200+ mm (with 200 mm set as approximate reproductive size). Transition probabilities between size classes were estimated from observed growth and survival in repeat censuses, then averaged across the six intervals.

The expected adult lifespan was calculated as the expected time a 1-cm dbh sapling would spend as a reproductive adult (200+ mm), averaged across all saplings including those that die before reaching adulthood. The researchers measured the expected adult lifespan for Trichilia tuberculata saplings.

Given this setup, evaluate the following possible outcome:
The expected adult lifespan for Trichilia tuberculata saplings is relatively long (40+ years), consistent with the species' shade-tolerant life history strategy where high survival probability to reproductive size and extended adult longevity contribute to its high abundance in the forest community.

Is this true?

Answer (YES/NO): NO